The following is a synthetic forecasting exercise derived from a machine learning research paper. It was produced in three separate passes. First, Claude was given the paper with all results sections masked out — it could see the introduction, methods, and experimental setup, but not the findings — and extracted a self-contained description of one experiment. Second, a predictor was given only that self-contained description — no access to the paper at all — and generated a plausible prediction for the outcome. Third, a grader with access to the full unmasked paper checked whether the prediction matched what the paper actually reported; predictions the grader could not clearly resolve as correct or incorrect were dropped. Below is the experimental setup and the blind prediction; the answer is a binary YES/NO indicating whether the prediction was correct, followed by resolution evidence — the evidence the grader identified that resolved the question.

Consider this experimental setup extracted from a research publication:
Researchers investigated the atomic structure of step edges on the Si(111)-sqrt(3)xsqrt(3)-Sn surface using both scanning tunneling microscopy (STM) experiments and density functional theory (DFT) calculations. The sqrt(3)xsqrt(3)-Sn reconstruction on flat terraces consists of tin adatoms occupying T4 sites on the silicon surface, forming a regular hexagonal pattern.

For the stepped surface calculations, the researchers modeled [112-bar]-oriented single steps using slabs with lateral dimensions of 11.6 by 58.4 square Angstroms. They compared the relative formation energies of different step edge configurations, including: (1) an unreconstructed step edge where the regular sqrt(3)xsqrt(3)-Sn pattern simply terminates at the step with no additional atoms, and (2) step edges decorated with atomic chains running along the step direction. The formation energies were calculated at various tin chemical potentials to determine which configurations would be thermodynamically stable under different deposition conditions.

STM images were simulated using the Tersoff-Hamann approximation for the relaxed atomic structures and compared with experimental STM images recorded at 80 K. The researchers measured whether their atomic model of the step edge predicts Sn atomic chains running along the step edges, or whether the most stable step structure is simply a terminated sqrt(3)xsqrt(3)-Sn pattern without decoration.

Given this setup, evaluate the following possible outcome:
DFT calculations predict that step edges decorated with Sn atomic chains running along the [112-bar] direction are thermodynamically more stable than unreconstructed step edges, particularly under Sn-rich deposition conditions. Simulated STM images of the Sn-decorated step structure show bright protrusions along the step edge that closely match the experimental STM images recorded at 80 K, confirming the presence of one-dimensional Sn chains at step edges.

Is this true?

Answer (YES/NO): YES